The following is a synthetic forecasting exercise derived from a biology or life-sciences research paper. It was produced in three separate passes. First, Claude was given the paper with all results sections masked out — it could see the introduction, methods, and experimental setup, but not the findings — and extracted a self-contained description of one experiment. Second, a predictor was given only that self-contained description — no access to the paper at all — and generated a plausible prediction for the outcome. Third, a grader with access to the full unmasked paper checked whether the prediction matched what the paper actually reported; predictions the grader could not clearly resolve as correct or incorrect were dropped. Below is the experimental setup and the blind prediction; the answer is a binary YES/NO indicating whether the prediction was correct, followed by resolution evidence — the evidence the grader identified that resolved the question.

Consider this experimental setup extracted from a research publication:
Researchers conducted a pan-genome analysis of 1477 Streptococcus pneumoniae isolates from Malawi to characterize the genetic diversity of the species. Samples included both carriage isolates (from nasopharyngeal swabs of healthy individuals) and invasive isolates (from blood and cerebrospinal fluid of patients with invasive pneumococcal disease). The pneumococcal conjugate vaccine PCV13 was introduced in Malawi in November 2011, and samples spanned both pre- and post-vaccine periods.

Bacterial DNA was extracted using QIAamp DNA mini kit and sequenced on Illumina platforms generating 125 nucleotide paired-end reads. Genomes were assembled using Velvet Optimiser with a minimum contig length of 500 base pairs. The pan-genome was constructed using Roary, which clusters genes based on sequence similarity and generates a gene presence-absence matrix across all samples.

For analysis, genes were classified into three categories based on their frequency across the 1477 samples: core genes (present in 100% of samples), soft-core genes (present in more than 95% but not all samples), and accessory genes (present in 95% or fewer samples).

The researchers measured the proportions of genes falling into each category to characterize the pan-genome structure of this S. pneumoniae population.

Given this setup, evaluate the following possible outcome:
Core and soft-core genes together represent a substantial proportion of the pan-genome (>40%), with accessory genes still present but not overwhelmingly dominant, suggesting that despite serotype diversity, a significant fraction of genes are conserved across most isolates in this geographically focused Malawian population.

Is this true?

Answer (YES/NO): NO